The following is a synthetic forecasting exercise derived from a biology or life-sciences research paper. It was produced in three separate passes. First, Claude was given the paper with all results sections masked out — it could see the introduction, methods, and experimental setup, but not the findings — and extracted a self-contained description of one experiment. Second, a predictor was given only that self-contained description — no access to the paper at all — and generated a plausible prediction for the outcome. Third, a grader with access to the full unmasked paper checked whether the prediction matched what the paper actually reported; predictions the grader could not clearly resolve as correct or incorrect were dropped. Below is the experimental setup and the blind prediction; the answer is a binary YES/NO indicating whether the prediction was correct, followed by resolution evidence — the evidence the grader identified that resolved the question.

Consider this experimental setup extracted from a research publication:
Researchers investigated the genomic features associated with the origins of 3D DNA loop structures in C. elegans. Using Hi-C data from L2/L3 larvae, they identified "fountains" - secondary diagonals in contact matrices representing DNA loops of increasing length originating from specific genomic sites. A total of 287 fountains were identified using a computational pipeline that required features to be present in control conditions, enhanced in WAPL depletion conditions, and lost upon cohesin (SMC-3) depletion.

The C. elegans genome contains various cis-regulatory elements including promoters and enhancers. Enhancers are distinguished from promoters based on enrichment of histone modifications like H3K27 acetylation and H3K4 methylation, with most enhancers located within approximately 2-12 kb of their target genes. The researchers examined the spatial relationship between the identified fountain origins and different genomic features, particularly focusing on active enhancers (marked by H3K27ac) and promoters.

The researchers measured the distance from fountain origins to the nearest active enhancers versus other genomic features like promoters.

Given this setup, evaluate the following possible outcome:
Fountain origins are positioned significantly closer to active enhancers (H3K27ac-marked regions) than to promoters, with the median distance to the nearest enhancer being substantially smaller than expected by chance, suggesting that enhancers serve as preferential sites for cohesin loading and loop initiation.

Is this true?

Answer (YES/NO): YES